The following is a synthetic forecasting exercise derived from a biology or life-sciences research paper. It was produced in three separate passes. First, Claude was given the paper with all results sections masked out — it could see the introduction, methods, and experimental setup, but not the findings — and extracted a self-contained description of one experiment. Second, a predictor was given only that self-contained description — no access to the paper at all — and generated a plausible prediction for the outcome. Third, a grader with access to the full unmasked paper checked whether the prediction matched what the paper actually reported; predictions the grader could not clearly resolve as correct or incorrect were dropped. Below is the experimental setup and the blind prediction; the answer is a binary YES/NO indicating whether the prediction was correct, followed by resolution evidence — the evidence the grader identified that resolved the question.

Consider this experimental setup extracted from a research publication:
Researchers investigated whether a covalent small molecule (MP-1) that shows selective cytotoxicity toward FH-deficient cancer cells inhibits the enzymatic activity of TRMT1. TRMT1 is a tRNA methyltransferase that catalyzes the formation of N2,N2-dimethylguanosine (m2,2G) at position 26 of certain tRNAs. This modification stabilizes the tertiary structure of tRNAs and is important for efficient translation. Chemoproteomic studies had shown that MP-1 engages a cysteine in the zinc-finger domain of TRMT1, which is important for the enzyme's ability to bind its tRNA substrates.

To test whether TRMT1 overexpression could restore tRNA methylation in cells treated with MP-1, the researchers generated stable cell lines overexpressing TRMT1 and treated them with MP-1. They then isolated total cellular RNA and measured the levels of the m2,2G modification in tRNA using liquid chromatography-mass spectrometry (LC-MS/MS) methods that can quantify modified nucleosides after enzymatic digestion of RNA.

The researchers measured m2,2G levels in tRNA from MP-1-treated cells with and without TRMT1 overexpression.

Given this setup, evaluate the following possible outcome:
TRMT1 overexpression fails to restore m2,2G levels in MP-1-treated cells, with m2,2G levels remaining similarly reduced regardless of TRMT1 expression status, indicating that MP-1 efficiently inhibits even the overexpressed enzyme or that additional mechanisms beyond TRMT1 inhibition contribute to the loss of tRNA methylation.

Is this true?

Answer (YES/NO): NO